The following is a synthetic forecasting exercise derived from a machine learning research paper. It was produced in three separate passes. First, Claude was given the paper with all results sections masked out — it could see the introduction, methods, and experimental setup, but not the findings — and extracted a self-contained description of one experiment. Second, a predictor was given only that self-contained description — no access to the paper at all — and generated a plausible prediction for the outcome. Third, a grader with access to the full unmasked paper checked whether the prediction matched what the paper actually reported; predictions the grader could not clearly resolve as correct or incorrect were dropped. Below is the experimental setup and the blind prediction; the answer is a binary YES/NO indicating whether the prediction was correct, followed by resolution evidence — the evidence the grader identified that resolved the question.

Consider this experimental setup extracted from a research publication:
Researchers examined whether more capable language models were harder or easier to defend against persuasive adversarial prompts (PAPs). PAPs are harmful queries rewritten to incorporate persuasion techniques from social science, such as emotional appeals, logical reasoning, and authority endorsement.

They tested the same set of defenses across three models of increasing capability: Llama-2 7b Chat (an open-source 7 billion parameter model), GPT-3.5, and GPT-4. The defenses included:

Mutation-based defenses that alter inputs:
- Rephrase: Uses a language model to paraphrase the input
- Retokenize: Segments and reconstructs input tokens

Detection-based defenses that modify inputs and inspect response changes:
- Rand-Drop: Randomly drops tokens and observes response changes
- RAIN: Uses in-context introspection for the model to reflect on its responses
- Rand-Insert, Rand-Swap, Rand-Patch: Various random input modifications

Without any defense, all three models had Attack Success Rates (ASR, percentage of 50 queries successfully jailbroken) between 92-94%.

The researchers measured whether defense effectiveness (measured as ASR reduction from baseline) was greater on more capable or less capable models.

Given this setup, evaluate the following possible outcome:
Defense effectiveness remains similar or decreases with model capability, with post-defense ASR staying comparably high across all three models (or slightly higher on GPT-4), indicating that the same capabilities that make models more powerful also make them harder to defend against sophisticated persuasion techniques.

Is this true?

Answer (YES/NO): YES